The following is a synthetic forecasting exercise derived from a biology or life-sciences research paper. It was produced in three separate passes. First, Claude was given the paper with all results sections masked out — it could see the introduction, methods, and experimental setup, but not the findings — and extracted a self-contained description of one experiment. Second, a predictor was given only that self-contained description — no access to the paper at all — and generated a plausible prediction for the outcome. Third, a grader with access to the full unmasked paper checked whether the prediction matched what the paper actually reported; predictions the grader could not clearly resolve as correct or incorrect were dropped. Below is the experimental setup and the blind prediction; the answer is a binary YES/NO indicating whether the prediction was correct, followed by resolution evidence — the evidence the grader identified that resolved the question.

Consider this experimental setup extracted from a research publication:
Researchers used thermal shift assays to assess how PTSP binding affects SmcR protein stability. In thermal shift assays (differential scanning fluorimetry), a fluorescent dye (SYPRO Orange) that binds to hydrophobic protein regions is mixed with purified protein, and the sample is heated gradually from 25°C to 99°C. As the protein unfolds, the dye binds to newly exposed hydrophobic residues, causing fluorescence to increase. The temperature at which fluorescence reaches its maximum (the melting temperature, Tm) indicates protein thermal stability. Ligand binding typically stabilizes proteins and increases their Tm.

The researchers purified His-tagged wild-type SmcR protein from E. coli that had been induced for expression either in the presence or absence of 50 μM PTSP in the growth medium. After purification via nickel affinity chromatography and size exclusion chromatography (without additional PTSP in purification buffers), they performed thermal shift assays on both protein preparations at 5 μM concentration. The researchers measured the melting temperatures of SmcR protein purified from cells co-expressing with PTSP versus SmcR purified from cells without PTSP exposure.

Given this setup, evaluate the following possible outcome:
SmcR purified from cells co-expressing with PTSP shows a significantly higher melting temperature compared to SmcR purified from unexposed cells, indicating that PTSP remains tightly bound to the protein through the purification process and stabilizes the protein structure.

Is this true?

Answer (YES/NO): YES